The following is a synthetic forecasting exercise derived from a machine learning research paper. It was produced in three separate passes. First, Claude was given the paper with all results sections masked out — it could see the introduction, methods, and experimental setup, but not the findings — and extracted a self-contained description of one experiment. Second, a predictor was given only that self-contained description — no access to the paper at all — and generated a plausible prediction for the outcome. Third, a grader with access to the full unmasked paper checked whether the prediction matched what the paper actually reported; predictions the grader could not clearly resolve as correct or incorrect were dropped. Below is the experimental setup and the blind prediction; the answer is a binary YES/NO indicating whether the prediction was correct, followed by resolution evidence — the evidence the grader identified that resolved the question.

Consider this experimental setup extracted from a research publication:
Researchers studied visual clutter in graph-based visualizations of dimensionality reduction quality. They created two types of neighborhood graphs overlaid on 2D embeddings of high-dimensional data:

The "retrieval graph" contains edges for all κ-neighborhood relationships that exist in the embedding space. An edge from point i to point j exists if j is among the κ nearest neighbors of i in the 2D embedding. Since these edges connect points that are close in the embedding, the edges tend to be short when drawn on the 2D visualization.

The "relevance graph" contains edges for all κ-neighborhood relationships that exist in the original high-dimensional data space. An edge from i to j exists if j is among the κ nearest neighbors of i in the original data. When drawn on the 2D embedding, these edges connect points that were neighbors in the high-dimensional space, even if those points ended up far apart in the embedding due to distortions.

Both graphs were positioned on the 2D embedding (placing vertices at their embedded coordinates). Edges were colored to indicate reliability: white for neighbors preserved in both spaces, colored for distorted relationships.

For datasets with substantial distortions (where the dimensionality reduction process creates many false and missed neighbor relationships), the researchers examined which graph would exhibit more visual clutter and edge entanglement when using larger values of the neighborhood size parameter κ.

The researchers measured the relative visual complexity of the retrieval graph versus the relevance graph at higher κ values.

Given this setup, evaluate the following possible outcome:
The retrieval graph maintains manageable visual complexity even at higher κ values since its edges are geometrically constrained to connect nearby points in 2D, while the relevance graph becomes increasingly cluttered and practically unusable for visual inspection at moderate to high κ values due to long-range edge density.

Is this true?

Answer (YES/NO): NO